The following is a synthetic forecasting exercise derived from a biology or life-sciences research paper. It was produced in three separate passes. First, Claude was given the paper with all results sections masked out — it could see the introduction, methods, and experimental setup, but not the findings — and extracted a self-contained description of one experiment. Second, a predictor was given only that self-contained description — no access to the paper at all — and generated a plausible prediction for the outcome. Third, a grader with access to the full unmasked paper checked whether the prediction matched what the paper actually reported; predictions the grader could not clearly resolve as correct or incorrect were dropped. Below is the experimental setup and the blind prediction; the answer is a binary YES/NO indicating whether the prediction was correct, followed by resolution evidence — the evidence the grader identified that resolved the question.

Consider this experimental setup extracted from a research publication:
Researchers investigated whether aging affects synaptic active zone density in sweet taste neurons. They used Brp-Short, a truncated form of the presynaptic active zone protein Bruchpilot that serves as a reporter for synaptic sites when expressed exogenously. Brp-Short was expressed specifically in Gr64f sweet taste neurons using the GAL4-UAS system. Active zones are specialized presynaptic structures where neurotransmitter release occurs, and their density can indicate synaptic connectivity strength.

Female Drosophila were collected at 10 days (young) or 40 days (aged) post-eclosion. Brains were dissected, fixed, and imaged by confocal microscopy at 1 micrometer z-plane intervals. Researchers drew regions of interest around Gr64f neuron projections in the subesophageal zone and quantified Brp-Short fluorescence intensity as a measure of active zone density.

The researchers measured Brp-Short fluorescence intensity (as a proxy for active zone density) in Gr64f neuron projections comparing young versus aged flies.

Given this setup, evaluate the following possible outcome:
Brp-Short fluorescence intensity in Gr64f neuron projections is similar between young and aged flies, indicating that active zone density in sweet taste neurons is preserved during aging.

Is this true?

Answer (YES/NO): NO